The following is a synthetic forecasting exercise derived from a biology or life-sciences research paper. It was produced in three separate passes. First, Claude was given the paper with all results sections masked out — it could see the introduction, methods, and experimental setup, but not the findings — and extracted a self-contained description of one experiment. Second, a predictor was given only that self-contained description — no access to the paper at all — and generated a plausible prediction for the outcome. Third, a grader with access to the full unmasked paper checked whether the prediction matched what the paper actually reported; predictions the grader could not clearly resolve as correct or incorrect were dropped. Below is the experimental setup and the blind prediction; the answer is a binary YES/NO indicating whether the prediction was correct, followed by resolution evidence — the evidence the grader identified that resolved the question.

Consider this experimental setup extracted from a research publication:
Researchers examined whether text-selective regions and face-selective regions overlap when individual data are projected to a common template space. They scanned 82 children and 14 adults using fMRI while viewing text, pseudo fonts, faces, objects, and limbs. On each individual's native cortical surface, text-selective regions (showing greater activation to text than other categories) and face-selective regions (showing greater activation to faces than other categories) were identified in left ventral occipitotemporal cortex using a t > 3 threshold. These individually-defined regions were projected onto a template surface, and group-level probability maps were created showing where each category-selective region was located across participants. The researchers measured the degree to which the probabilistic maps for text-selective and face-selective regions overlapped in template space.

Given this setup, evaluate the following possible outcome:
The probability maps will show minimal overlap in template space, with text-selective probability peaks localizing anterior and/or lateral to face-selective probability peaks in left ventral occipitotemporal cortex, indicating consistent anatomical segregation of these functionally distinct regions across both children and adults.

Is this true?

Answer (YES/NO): NO